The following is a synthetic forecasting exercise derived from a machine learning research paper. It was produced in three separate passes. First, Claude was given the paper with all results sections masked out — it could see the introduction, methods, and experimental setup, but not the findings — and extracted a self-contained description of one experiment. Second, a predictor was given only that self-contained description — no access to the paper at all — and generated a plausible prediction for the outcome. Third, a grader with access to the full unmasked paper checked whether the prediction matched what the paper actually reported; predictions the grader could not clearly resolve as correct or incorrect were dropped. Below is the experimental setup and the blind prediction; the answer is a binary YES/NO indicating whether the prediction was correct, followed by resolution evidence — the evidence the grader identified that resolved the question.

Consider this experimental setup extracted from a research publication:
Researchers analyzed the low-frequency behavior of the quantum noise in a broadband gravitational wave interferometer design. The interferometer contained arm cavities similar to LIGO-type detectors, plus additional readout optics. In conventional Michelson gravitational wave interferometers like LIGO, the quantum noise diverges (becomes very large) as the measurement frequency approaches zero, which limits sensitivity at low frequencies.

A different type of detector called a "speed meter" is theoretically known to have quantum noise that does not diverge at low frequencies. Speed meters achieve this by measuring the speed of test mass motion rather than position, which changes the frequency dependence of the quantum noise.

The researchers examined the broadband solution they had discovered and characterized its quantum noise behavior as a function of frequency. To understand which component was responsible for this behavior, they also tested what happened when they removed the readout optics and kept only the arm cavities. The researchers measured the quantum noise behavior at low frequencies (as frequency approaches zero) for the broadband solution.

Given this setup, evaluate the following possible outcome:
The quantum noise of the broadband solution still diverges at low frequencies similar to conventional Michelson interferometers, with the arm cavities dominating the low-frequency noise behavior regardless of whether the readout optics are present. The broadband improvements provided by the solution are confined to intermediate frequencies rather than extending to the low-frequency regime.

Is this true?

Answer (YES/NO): NO